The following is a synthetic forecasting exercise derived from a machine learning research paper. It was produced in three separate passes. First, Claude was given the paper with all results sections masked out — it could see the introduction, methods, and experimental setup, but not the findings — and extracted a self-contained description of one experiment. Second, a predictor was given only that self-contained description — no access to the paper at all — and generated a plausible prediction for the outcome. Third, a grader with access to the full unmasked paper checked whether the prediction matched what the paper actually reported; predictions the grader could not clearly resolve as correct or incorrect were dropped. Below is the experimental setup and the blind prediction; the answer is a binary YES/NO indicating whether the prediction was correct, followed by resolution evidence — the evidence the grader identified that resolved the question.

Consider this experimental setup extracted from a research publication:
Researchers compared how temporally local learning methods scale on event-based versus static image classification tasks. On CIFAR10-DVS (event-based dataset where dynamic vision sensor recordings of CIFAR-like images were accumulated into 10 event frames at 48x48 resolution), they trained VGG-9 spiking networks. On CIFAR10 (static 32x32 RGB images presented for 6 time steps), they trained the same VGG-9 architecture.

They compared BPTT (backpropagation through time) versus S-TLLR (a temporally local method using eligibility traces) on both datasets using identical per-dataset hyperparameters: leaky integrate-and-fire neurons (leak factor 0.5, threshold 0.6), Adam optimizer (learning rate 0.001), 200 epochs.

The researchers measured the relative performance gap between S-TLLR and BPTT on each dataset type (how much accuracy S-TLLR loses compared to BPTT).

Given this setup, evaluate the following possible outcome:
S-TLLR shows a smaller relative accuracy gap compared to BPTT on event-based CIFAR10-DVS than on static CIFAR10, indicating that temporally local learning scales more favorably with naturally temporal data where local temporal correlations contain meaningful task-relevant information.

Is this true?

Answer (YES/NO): NO